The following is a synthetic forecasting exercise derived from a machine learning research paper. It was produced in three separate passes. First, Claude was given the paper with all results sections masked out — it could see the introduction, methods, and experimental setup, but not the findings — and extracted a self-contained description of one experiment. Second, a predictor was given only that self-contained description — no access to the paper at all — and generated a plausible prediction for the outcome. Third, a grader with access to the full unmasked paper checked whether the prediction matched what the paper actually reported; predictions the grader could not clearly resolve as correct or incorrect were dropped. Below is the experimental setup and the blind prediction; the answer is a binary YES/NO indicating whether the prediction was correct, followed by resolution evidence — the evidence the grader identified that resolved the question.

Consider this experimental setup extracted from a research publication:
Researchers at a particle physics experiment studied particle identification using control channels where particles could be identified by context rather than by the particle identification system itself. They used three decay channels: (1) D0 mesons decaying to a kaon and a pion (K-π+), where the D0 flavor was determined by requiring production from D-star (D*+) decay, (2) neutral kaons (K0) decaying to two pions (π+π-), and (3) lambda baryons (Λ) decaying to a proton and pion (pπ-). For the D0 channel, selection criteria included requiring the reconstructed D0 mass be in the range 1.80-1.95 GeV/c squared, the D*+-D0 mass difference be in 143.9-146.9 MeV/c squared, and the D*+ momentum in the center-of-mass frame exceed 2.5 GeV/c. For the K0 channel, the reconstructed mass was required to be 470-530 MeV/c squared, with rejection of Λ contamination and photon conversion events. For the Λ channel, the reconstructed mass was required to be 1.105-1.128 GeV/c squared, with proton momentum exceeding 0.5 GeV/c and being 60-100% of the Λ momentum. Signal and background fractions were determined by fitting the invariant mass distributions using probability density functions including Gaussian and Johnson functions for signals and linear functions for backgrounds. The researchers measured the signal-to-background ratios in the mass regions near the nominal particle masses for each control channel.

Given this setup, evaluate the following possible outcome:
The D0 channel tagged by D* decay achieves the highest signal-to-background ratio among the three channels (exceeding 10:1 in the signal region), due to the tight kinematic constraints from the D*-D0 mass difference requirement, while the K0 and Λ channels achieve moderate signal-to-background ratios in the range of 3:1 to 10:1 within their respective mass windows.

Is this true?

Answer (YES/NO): NO